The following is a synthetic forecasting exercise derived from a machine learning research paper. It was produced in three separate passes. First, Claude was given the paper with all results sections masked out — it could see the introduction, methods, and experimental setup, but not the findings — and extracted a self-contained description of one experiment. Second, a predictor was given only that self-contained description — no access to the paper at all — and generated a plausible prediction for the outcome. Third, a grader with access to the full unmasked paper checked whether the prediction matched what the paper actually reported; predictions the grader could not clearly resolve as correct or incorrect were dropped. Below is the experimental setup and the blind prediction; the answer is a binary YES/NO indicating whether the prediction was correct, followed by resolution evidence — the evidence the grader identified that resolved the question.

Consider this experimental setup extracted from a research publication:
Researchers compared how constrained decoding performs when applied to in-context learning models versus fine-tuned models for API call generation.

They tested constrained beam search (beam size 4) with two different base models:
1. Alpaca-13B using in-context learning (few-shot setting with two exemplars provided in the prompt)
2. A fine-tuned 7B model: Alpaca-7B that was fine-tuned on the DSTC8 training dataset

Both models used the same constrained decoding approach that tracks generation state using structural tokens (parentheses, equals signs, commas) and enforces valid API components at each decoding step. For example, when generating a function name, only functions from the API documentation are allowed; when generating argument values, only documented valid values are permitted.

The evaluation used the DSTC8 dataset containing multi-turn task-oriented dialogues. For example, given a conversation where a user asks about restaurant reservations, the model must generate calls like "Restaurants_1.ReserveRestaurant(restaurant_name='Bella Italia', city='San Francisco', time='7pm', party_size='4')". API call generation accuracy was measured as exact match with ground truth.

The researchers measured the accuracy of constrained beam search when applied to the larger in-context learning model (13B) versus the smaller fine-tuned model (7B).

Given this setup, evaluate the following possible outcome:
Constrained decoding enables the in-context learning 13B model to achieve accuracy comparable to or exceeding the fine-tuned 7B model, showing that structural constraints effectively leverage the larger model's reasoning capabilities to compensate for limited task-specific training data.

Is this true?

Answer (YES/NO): NO